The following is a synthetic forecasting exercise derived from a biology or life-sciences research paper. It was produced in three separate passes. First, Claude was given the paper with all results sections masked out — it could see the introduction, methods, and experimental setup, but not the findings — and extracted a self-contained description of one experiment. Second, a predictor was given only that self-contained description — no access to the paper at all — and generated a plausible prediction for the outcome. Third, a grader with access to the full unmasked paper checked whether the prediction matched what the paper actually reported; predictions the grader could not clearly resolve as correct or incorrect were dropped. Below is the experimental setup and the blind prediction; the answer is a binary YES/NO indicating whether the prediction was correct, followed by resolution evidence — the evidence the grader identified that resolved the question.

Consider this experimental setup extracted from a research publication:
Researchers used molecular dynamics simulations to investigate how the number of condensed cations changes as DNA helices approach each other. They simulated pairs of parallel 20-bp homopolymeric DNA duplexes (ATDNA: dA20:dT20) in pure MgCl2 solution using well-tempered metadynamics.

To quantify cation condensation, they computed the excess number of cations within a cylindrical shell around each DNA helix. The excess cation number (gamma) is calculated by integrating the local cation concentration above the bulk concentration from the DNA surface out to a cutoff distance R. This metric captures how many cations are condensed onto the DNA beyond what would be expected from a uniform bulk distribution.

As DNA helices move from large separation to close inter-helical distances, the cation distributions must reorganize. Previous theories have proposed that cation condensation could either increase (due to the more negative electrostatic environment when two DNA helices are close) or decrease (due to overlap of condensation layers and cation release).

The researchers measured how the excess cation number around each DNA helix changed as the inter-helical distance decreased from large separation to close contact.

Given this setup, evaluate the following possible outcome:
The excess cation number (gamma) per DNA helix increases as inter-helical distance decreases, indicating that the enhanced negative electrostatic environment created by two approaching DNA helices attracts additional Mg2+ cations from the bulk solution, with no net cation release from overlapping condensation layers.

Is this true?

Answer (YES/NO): NO